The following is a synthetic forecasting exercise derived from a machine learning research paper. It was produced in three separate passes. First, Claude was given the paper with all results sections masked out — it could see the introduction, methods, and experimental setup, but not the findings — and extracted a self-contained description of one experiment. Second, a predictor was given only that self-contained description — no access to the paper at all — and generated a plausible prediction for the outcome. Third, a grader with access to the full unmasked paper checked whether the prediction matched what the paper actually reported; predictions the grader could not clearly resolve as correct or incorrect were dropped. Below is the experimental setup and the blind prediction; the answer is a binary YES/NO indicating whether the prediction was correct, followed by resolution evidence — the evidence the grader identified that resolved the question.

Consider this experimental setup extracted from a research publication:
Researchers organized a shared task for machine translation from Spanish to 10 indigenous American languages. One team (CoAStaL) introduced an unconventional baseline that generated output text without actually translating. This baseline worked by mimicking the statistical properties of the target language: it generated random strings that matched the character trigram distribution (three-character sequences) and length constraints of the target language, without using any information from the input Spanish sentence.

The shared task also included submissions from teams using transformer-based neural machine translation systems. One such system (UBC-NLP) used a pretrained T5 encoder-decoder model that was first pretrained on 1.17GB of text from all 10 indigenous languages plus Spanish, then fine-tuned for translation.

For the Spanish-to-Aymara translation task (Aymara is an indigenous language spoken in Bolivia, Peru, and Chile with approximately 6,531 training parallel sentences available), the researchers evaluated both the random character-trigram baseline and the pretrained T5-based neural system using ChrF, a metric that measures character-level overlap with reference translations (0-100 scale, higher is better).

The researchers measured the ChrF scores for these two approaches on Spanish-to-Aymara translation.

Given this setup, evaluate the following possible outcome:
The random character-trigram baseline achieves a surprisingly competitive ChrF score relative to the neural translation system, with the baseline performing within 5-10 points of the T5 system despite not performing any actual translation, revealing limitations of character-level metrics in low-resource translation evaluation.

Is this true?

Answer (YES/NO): NO